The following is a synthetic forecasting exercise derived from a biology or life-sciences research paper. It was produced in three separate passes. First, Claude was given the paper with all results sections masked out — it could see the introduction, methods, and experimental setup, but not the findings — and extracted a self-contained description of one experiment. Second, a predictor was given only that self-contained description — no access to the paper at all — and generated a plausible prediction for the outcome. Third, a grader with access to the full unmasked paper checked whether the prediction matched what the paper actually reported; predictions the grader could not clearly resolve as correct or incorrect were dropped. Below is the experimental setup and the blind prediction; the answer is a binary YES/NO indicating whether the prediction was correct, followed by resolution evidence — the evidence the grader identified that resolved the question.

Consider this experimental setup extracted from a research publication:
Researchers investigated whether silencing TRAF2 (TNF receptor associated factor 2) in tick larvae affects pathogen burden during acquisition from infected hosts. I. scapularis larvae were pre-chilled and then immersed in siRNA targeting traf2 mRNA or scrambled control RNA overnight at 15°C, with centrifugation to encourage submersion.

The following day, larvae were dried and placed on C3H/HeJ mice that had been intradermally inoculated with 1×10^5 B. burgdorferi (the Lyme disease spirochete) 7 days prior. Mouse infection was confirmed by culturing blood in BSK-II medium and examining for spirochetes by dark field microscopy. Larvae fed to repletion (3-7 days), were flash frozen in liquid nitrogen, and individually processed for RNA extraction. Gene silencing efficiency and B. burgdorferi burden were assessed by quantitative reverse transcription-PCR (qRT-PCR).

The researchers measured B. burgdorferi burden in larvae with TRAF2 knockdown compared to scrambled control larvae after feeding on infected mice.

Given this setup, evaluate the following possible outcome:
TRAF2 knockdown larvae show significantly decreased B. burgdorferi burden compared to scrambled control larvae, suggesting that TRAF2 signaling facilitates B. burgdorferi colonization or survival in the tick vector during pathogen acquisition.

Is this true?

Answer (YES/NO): NO